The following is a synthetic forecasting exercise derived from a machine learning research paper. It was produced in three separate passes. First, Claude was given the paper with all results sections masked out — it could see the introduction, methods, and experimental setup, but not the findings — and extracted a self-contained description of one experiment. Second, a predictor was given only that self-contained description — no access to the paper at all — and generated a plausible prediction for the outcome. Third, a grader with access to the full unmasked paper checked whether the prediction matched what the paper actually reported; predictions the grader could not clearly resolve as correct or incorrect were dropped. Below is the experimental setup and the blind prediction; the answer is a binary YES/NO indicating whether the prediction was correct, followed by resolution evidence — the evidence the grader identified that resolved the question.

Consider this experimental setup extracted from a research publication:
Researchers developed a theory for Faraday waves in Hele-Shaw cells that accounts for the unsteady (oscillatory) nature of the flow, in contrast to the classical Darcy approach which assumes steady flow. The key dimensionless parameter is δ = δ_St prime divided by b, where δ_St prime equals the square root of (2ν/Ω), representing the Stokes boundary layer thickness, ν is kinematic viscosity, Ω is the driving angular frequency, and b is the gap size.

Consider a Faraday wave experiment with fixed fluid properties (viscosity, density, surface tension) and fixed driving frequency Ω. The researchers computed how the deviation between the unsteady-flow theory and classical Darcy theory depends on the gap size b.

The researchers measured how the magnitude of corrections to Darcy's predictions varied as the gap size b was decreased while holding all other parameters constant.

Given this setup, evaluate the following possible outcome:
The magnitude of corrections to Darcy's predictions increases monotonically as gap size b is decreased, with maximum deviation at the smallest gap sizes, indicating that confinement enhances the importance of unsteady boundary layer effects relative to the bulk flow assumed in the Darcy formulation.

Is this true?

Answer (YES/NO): NO